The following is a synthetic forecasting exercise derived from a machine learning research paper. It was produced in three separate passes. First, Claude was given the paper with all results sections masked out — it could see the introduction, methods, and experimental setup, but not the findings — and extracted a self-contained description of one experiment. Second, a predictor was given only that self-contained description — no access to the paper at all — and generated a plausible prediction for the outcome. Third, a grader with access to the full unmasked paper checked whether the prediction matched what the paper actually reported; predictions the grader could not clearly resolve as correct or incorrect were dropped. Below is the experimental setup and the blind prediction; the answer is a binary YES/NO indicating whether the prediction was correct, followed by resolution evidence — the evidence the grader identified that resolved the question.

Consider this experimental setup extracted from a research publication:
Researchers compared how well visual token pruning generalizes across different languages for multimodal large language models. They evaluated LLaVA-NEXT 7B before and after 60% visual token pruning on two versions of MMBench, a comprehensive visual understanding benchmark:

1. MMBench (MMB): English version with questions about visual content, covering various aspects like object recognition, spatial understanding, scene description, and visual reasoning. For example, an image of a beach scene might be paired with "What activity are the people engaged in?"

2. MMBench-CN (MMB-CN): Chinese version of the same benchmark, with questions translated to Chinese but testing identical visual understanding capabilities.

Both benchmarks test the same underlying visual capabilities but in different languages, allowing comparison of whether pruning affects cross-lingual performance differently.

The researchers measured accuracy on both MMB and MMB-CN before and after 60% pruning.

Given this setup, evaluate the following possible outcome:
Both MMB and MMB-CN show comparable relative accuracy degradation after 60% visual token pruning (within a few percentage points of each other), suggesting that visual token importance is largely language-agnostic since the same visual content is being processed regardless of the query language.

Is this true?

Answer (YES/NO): NO